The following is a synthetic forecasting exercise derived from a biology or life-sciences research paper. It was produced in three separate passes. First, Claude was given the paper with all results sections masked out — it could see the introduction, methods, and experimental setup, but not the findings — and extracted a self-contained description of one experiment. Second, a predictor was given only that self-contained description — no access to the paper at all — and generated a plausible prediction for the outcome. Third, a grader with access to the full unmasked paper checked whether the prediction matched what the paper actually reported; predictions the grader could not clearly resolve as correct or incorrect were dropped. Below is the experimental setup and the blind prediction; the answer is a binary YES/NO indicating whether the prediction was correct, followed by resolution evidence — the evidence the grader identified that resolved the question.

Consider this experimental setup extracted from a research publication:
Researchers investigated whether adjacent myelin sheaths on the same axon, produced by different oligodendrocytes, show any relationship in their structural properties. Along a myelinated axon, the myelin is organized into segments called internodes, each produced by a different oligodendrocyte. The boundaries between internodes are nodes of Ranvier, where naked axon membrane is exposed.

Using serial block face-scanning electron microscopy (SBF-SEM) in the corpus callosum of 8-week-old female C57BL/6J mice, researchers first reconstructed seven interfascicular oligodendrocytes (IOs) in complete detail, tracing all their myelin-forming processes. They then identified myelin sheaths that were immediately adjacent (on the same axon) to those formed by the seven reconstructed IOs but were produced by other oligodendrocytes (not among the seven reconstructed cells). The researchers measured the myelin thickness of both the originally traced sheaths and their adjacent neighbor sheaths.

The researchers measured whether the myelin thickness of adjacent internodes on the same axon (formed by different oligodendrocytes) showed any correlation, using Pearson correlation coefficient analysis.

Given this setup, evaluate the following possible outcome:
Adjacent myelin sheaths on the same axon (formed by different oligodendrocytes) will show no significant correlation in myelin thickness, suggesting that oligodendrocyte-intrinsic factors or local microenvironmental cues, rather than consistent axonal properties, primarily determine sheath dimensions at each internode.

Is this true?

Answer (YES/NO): NO